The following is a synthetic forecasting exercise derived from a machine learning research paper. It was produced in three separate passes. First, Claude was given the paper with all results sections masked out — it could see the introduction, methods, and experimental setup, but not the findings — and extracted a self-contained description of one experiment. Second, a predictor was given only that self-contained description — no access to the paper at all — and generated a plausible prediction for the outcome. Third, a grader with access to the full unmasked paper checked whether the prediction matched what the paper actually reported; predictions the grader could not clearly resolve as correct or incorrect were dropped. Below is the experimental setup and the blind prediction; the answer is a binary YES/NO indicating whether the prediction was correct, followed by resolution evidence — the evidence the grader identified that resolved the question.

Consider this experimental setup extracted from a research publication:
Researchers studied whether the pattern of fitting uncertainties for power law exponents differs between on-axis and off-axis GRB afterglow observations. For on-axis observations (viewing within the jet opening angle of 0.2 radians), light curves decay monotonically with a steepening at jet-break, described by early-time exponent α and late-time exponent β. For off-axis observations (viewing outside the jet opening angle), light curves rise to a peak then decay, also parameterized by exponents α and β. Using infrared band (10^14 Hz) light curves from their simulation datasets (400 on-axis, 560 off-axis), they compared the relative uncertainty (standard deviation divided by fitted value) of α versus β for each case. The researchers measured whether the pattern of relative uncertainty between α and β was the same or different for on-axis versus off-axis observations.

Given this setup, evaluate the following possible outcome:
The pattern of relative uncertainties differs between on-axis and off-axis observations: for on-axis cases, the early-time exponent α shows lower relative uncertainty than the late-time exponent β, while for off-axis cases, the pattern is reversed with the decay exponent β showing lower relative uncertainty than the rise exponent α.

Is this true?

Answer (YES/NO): NO